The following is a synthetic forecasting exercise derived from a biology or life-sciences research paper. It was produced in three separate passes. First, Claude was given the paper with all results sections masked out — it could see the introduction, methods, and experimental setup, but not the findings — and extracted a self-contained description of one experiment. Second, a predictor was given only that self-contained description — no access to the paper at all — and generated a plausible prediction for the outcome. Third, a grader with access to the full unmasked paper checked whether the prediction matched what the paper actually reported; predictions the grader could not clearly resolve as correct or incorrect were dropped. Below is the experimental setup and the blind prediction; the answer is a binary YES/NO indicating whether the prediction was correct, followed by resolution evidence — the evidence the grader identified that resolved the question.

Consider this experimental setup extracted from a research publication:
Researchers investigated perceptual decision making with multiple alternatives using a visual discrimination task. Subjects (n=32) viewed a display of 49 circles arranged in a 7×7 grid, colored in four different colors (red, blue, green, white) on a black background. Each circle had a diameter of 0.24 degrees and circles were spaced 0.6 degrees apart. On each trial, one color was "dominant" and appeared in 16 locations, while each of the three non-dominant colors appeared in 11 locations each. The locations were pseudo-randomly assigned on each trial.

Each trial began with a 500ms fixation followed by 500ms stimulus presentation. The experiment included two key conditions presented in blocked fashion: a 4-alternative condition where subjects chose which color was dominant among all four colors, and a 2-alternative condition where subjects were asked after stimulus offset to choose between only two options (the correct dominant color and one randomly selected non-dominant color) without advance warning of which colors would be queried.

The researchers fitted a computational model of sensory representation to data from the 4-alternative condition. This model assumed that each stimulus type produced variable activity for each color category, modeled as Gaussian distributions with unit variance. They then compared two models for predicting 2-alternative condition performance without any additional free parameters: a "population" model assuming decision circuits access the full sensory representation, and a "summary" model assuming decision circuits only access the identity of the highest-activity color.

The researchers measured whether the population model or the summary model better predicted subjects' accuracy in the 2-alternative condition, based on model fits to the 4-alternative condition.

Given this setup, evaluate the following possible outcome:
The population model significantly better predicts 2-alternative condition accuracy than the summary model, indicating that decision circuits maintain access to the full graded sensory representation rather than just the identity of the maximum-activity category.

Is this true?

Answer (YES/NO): NO